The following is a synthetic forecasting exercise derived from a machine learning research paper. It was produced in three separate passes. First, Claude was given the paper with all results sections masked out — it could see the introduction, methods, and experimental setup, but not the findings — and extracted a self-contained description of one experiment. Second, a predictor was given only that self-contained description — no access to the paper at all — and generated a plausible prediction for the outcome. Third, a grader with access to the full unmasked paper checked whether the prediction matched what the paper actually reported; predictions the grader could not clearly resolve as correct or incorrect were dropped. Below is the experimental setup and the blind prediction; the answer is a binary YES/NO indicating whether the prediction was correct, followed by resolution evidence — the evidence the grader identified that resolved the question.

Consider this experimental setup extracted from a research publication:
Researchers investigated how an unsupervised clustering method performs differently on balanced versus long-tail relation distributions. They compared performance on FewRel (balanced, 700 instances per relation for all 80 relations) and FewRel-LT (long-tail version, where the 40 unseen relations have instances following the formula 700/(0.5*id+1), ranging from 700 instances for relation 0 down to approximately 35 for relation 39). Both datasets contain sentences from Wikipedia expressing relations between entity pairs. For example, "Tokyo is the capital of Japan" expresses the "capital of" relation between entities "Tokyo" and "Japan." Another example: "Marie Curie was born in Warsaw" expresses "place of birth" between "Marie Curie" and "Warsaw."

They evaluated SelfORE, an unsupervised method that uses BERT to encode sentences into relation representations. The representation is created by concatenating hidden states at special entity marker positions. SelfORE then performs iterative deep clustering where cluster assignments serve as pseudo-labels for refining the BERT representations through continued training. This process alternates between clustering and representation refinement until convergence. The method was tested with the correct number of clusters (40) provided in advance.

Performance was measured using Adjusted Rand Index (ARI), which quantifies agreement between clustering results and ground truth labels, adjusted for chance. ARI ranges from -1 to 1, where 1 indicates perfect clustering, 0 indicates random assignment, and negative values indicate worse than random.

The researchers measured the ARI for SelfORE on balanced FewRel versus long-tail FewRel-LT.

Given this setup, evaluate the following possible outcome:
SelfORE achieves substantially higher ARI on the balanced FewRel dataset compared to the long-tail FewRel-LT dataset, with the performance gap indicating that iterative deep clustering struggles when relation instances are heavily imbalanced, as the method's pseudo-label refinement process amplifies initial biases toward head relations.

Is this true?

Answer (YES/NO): YES